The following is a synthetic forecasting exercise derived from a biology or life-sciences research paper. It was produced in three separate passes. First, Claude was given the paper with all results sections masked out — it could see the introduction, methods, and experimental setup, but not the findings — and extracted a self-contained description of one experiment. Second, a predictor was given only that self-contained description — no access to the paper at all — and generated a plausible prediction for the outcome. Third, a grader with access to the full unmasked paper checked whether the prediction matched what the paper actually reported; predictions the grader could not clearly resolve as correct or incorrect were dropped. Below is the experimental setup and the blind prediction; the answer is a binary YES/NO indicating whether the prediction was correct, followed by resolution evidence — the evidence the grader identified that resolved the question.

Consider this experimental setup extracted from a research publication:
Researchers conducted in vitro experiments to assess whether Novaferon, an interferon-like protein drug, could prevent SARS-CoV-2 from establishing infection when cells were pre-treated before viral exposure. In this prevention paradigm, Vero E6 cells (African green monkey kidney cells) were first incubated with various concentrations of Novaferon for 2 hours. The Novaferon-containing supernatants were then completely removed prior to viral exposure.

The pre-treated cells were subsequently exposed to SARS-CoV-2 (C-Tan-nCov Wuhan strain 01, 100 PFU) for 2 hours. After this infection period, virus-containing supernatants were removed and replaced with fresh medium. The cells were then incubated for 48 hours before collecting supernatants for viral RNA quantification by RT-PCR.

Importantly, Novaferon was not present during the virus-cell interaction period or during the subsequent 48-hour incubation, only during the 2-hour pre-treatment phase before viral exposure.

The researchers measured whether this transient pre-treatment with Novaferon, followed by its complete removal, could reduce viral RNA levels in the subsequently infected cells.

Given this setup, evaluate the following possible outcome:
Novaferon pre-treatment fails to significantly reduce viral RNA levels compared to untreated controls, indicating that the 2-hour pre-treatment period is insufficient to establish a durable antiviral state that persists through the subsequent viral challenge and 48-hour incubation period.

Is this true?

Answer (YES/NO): NO